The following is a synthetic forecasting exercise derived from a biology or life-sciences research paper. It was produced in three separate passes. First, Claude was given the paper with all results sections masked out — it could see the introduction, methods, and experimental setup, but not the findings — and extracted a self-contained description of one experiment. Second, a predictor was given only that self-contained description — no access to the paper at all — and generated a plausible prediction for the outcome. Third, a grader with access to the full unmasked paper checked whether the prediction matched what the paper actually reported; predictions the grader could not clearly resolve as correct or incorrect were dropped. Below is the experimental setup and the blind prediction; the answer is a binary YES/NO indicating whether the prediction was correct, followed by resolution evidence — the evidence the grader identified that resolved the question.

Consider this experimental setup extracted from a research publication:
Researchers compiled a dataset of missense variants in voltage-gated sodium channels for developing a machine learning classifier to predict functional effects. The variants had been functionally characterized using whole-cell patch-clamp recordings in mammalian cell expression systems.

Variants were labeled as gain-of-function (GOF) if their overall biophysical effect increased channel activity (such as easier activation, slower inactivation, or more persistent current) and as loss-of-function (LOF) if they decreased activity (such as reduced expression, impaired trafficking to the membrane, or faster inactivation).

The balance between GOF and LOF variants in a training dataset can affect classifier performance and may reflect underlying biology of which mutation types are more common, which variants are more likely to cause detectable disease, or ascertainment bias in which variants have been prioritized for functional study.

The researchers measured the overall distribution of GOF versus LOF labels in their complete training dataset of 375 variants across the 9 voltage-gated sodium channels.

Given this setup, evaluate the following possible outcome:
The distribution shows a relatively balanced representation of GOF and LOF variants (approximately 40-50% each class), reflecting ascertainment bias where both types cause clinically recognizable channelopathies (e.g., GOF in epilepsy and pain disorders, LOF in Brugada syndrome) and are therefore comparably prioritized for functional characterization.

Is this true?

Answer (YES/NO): NO